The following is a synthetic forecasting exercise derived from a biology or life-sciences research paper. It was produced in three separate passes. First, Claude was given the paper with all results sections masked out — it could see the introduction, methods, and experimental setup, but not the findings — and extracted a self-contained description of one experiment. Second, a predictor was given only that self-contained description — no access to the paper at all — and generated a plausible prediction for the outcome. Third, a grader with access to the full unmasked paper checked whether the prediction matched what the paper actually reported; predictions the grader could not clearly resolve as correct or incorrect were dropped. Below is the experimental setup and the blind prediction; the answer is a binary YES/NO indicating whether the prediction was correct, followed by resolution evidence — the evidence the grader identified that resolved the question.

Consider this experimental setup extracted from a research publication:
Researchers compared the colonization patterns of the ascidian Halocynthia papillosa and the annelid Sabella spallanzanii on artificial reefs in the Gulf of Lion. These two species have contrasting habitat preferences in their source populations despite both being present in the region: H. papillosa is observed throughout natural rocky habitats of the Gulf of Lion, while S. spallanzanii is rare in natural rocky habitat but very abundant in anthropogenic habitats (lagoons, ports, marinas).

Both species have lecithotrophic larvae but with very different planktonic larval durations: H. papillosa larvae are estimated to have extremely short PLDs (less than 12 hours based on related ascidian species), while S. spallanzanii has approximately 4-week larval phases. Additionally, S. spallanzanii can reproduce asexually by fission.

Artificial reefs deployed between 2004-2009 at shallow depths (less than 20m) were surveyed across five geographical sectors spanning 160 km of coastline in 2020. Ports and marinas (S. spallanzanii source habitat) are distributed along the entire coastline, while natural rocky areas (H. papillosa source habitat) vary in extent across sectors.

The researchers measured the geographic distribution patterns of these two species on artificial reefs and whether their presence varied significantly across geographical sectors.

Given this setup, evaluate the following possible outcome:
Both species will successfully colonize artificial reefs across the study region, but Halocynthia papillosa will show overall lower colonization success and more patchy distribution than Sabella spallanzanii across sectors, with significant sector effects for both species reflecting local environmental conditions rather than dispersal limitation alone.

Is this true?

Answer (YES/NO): NO